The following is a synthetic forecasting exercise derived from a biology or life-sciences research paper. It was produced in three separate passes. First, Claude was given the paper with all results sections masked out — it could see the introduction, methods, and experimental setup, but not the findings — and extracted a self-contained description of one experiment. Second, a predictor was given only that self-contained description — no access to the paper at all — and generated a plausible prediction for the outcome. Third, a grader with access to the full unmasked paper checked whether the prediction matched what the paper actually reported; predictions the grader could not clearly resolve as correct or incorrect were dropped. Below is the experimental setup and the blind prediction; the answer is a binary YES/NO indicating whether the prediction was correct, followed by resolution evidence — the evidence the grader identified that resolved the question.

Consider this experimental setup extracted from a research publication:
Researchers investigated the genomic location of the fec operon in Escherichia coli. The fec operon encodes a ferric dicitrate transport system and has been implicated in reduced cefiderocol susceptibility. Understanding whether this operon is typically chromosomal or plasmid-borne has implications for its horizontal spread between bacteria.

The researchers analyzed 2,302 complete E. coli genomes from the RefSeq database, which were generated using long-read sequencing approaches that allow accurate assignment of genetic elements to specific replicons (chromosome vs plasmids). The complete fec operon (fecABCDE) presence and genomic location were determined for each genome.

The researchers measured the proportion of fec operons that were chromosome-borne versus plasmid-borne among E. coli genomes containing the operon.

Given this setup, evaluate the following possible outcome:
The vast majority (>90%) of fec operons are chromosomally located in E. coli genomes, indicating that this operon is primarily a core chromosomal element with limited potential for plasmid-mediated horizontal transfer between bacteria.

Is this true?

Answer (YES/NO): YES